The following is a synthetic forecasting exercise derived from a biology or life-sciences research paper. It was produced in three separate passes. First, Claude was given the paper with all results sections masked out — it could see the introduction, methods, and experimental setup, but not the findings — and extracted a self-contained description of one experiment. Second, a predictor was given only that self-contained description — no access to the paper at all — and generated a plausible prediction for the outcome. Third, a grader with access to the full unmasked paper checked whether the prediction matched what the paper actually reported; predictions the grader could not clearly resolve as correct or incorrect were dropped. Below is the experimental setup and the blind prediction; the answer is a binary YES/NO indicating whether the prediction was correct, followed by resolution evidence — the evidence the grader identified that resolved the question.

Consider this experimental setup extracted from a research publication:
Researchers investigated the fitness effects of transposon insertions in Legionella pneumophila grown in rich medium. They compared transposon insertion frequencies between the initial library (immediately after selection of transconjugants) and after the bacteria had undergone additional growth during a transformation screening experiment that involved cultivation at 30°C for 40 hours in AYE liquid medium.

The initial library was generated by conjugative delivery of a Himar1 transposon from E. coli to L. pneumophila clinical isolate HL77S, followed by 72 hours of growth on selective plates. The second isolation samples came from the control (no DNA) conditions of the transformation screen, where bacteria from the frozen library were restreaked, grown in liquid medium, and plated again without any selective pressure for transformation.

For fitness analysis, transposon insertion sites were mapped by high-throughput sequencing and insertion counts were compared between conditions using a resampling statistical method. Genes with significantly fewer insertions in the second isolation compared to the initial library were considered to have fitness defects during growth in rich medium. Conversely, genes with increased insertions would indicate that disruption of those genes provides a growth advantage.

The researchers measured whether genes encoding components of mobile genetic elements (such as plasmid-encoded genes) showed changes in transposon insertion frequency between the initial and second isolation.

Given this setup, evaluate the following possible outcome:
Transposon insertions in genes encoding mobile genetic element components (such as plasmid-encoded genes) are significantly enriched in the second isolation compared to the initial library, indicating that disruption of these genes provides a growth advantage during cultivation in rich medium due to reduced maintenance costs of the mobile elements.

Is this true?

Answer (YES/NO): NO